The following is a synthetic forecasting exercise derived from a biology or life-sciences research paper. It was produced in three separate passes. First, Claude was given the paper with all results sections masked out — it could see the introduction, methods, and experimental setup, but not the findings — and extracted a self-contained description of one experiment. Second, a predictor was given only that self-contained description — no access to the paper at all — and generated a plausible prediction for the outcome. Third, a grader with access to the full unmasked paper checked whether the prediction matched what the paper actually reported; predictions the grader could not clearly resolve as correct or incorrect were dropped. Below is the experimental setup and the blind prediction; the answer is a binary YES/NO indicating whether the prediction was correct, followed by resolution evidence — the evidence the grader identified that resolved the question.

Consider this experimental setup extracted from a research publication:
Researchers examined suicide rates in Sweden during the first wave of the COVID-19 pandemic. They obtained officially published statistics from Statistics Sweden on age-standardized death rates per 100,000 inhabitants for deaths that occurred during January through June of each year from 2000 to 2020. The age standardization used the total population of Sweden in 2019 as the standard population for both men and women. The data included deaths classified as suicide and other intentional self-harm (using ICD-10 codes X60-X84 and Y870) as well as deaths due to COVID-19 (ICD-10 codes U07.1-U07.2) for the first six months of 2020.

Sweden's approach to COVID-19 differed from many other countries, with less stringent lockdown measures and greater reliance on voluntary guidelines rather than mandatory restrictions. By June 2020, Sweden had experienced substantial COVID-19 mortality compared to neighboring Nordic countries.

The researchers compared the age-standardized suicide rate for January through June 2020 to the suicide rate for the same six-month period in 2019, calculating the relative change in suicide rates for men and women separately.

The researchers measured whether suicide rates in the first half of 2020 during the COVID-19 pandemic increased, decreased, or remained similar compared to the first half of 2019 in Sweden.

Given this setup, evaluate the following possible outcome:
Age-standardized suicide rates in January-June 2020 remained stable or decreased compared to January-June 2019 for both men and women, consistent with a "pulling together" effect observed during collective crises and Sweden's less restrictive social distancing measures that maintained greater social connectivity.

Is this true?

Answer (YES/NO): YES